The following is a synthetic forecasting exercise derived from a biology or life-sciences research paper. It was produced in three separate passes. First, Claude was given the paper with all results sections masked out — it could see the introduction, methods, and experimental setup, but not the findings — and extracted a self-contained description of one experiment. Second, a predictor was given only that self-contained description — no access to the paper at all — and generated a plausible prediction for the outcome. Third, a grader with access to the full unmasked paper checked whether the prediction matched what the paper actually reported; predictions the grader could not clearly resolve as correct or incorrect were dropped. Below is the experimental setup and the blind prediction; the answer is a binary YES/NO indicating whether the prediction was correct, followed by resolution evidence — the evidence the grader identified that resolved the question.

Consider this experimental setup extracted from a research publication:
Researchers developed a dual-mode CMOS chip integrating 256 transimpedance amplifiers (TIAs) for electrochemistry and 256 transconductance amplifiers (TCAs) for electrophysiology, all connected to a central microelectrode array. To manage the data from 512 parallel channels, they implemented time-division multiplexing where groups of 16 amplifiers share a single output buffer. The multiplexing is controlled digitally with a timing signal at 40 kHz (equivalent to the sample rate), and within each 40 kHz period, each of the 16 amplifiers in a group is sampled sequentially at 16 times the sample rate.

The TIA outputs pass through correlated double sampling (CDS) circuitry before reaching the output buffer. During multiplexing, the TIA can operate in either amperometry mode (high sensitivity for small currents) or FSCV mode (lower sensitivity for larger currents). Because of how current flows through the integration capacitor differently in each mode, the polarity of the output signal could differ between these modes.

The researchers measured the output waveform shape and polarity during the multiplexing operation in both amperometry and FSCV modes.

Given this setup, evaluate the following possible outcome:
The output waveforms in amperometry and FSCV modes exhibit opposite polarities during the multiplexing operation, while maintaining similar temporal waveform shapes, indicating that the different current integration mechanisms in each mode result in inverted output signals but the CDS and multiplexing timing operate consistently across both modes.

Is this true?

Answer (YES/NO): YES